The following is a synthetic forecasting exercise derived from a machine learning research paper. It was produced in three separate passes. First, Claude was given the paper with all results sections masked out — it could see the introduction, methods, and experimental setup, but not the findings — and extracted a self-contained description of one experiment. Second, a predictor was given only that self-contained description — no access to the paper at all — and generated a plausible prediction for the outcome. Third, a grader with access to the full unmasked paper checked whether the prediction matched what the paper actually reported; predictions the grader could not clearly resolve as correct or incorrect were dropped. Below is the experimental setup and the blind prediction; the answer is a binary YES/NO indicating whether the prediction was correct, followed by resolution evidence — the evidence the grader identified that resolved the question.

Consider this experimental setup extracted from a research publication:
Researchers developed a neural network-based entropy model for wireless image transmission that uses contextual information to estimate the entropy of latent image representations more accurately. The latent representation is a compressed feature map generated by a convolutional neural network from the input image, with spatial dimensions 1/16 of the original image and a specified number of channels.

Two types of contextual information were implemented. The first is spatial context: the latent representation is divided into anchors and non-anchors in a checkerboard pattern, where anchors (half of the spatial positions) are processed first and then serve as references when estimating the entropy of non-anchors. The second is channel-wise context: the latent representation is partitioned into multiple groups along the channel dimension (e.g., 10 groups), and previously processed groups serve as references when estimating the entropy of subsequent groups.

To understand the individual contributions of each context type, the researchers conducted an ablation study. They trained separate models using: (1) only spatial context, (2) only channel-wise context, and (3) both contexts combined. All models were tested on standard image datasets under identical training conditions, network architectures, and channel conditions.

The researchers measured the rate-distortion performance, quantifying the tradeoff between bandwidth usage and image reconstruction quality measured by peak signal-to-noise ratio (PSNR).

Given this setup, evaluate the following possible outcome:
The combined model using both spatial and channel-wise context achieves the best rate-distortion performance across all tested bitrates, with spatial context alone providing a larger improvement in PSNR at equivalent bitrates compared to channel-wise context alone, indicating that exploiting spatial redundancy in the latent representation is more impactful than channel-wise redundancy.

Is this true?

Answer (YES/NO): YES